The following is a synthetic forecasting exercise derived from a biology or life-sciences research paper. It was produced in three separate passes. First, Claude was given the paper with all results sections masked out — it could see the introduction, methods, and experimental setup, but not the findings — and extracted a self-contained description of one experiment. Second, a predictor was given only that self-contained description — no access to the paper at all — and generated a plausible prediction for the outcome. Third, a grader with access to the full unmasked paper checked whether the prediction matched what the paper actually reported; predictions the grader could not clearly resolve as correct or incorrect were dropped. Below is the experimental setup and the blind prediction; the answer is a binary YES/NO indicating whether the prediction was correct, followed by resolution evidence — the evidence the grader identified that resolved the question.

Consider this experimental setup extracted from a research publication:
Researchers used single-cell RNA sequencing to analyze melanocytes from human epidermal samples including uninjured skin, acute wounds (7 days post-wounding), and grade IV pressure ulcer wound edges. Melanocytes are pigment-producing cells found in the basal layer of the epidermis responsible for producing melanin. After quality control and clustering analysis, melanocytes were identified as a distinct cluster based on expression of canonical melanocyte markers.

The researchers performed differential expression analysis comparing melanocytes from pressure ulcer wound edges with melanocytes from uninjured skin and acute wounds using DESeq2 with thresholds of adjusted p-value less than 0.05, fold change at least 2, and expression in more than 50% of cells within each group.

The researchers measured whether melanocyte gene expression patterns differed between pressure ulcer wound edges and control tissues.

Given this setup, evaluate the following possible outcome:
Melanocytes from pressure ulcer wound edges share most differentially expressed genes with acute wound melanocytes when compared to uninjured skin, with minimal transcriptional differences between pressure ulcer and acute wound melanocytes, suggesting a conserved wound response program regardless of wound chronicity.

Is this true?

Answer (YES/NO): YES